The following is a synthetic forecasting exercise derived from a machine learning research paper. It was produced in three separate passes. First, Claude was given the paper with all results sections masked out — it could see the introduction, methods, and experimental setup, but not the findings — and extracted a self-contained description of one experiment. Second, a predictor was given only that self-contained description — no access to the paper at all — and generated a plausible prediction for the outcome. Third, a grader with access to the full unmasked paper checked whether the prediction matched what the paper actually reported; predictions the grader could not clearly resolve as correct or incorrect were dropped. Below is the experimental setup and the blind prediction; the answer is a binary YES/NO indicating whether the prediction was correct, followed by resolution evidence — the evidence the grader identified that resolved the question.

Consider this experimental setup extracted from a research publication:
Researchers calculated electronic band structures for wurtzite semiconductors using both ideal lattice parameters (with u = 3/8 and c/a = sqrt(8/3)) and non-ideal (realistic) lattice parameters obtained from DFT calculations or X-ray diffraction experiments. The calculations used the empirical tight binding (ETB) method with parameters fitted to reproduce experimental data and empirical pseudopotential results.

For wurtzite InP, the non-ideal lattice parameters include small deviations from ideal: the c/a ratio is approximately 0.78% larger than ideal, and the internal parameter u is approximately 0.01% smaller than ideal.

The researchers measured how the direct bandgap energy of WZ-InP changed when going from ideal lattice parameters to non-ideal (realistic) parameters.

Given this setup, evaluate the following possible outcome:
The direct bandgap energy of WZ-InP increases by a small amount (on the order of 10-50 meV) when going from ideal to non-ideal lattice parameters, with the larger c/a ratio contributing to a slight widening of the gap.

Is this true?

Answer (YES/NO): NO